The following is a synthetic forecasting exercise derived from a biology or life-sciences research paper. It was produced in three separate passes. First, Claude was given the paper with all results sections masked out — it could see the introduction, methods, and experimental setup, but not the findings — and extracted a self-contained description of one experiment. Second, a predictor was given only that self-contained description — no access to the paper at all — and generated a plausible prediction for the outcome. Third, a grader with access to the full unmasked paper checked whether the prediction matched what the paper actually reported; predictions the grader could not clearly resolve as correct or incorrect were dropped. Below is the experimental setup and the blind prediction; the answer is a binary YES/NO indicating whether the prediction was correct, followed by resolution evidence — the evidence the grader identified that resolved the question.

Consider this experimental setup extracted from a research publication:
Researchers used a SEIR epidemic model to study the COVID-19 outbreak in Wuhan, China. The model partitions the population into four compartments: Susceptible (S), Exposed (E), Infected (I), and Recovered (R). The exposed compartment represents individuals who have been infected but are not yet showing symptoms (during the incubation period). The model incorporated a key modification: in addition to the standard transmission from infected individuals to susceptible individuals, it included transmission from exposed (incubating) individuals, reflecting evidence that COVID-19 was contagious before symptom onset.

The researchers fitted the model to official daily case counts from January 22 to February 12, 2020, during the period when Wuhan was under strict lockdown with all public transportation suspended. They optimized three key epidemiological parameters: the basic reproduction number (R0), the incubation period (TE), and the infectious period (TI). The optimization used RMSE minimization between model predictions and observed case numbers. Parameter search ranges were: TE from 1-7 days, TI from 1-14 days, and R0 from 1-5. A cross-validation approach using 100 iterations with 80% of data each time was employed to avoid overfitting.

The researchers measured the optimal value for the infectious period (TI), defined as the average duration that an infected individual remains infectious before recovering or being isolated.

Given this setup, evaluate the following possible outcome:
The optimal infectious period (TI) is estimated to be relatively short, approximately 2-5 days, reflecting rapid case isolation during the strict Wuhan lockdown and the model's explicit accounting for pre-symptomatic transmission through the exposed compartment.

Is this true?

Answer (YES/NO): NO